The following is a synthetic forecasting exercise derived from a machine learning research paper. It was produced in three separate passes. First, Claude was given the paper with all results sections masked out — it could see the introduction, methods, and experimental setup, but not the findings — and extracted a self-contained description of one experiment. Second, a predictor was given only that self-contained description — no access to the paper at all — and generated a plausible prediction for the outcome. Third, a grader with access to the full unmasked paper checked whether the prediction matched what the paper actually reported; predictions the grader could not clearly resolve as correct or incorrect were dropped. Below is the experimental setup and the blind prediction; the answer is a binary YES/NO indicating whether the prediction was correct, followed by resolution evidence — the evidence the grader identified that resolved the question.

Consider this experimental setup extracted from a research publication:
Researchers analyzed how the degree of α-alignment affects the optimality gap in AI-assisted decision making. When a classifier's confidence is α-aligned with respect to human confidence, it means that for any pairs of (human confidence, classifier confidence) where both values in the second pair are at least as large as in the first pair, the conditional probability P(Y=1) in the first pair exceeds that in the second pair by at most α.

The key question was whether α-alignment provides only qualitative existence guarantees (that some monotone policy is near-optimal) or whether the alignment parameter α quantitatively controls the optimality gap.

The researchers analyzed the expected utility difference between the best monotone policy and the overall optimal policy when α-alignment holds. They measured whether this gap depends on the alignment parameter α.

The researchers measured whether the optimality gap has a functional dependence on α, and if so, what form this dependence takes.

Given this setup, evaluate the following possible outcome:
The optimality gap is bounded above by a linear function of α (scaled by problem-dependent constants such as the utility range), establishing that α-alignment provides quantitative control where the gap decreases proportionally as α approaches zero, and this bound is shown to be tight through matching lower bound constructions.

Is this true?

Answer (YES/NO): NO